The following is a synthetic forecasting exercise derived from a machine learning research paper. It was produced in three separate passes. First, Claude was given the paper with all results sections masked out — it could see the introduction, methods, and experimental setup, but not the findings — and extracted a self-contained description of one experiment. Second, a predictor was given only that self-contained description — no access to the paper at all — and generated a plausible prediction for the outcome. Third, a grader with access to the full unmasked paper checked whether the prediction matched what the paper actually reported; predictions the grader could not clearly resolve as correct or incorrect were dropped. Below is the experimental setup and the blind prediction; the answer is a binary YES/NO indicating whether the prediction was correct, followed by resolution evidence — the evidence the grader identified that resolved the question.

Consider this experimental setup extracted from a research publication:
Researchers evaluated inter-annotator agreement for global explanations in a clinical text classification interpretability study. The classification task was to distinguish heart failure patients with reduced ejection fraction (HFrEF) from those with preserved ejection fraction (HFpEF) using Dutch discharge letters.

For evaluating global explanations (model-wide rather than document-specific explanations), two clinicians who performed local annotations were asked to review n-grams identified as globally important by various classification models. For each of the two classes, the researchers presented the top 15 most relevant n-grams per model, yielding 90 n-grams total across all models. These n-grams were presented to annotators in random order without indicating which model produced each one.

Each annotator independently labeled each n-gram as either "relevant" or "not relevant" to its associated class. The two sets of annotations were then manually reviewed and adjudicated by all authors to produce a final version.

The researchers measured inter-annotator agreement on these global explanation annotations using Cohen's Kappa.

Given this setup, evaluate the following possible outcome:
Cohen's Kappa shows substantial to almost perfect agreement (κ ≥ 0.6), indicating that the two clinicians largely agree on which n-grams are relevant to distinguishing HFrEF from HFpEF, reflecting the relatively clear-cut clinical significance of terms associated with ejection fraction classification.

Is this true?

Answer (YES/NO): YES